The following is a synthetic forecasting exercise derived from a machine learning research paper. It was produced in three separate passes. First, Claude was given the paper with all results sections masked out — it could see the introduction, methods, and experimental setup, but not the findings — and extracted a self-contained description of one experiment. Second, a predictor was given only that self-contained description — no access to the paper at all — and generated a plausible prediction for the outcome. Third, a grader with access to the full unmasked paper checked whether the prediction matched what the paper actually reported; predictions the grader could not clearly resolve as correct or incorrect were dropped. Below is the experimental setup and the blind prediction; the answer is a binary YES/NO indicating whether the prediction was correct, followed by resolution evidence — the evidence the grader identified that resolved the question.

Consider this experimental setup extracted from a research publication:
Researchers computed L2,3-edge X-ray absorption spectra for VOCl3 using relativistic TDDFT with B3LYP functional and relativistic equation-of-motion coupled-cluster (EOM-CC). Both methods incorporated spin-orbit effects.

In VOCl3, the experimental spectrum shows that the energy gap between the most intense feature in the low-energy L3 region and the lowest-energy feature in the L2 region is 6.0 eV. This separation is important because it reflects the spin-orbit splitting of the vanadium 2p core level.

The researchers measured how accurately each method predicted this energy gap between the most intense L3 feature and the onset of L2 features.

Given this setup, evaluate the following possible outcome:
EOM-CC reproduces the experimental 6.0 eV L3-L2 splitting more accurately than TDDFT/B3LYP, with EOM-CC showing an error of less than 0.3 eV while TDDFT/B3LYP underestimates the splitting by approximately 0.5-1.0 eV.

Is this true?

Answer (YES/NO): NO